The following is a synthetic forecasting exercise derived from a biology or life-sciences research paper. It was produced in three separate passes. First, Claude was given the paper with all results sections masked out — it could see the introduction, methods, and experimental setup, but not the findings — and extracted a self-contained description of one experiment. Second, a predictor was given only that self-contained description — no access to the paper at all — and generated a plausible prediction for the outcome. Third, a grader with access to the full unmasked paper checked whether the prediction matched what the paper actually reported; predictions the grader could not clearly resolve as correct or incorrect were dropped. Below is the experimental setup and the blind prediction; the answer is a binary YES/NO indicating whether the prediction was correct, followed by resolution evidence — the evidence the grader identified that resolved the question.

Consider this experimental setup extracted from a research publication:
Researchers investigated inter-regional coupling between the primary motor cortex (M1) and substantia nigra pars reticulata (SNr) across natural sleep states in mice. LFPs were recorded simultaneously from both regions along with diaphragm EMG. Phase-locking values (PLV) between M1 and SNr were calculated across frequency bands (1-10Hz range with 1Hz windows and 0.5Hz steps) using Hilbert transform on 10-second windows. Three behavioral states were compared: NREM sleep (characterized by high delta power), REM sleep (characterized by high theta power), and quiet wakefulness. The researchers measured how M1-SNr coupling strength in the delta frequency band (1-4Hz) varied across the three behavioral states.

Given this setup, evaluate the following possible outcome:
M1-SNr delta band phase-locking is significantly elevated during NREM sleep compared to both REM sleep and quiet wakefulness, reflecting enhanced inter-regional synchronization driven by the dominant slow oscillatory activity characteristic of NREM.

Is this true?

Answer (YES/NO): NO